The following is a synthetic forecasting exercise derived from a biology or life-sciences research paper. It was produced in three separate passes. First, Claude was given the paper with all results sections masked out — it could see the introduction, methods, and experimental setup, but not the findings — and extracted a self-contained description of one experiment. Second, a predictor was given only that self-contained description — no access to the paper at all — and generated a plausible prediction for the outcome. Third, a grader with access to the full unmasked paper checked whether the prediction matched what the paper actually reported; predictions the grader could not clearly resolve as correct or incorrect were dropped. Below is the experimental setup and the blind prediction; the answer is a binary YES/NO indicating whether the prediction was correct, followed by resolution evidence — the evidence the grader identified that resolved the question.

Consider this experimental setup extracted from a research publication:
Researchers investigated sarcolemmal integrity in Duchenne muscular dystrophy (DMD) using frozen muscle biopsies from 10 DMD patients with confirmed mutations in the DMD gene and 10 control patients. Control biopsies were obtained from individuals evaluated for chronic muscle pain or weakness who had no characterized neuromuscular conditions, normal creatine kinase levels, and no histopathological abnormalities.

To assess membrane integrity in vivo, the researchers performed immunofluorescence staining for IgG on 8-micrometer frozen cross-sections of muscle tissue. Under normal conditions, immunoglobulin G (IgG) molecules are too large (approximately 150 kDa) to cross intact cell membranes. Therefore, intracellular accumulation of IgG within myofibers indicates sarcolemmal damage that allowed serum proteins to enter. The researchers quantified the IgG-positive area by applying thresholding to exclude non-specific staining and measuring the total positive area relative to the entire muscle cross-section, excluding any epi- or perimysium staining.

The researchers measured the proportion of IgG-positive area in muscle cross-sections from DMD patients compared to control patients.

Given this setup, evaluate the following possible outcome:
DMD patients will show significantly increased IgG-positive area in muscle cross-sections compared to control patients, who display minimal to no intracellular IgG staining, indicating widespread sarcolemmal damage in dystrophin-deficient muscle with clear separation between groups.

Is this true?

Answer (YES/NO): YES